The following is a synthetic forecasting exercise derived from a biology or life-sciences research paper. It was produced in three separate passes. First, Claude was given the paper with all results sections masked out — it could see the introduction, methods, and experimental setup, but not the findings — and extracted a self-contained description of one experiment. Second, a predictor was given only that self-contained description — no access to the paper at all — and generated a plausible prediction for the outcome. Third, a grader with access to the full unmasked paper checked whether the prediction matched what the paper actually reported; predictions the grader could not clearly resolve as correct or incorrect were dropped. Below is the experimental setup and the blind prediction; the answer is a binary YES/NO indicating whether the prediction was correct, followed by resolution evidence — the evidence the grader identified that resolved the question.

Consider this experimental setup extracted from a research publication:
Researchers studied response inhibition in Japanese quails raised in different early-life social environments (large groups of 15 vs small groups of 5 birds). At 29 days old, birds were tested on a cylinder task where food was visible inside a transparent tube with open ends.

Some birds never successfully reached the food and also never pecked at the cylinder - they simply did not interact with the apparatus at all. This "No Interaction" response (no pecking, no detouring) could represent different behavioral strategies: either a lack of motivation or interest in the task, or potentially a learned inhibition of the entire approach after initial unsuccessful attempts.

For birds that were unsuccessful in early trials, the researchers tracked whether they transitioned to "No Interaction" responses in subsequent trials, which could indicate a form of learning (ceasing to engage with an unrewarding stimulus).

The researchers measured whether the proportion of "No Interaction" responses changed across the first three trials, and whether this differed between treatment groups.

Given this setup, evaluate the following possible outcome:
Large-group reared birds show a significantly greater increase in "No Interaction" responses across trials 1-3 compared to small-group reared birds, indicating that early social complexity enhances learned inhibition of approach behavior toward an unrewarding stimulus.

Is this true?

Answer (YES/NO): NO